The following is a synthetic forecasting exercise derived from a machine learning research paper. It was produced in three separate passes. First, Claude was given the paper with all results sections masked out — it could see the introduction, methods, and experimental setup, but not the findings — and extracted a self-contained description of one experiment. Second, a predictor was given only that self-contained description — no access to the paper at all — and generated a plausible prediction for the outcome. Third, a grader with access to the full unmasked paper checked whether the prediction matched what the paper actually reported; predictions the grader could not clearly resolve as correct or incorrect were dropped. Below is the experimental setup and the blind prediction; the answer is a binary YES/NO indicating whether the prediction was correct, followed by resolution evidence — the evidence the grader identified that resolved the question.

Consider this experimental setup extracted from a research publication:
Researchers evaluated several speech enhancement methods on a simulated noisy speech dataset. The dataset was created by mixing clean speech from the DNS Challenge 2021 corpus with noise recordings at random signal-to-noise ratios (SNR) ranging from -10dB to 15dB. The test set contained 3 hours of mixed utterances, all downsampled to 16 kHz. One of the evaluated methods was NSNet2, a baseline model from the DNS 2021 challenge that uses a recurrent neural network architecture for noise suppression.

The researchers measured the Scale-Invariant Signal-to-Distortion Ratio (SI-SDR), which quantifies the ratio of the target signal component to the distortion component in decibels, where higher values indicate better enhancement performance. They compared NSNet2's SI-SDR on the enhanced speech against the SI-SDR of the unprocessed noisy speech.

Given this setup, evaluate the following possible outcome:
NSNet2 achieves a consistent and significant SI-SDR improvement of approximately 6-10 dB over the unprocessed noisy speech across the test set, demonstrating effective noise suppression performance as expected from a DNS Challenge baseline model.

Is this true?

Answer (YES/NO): NO